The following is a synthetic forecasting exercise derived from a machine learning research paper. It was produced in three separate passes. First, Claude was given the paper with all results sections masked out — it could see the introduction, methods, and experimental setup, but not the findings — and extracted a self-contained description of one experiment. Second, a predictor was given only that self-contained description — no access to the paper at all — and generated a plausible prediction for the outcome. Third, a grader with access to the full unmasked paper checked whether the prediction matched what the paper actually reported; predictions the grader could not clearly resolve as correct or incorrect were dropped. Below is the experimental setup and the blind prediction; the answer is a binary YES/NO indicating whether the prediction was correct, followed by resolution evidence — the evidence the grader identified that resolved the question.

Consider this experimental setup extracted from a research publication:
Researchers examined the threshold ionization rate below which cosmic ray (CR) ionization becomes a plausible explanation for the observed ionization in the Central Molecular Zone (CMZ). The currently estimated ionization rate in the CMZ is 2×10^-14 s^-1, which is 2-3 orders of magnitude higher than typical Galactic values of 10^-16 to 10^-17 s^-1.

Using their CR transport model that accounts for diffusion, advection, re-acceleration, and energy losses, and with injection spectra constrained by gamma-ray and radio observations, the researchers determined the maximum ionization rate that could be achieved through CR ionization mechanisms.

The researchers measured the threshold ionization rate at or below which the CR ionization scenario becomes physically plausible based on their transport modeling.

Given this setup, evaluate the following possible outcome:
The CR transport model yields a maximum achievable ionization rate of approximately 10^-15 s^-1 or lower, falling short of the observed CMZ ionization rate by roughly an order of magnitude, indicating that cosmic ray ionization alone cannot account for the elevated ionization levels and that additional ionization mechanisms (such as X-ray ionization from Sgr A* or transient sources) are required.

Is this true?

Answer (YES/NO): YES